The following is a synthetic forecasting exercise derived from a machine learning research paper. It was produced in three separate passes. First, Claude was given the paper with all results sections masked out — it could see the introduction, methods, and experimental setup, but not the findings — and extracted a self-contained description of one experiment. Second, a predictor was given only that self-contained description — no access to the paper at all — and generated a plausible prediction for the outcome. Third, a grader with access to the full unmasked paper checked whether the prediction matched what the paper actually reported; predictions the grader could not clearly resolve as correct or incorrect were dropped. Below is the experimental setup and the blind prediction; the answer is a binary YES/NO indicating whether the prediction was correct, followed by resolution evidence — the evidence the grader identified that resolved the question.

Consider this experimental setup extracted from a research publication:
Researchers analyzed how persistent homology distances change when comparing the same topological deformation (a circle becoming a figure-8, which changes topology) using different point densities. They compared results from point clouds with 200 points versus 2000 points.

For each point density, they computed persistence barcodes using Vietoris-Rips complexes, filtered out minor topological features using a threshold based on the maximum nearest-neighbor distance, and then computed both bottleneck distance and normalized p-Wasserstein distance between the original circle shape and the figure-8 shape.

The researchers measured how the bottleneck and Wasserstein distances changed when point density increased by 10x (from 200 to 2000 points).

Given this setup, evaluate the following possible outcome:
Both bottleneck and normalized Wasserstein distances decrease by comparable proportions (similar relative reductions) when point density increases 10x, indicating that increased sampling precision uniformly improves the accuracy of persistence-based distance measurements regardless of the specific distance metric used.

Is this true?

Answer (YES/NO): NO